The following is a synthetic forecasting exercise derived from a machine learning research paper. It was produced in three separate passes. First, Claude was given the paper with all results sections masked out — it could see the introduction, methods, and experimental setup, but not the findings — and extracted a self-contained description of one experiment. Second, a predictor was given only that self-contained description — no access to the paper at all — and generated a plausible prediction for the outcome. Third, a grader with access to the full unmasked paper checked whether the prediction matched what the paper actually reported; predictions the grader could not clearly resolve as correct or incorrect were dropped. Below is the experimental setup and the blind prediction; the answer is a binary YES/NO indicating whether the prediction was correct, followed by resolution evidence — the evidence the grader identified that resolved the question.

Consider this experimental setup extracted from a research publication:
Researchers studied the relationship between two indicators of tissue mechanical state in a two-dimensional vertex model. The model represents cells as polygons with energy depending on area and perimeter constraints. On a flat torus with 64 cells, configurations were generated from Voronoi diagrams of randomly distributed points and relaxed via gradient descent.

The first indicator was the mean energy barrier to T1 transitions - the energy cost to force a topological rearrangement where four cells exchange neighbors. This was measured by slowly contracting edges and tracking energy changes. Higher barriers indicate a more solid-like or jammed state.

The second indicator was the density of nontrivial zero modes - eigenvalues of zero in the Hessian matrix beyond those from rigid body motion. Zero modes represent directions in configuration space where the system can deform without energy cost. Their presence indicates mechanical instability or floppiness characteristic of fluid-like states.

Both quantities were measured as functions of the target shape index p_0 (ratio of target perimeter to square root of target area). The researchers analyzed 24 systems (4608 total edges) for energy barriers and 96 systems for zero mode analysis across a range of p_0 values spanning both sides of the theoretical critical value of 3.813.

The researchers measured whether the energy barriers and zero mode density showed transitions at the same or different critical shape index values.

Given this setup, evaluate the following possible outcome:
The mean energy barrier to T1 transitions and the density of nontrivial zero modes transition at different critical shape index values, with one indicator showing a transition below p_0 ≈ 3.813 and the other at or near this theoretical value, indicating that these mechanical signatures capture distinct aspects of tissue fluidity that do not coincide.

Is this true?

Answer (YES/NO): NO